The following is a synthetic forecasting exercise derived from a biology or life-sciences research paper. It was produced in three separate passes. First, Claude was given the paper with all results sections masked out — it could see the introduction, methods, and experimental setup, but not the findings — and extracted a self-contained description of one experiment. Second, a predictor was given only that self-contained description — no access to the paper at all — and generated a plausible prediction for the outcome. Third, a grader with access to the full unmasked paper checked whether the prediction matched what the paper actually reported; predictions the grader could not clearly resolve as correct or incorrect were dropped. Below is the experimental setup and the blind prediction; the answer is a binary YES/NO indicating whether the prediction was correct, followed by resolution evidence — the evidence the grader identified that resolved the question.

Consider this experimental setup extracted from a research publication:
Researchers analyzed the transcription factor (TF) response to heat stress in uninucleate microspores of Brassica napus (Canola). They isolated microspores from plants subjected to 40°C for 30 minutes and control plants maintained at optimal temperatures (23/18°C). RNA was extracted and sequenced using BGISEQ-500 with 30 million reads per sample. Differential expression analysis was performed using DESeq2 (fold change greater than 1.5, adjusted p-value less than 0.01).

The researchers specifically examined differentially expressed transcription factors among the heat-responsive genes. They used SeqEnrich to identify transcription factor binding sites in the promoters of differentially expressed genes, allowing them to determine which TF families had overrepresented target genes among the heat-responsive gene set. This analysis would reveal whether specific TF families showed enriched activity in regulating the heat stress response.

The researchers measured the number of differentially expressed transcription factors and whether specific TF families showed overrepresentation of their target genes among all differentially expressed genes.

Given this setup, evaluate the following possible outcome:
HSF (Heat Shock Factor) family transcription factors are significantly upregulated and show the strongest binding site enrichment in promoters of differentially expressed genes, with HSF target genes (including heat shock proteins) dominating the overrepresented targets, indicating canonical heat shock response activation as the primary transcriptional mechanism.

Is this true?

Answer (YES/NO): NO